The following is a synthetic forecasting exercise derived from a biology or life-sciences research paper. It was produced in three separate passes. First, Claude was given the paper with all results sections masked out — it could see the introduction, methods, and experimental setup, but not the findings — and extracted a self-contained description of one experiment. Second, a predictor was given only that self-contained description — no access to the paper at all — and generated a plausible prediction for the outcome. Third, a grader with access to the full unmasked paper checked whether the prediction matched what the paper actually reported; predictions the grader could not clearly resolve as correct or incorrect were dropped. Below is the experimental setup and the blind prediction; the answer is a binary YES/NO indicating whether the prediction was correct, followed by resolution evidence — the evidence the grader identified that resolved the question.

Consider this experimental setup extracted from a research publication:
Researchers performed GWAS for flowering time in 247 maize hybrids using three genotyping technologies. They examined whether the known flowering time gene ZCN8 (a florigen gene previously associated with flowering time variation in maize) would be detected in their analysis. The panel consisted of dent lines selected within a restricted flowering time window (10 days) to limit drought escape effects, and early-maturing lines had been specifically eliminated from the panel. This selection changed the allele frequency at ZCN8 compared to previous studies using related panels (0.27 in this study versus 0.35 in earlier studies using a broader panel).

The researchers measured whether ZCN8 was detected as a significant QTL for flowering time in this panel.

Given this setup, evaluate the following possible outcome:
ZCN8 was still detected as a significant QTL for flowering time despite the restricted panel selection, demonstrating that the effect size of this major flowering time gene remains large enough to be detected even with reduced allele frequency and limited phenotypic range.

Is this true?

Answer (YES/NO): NO